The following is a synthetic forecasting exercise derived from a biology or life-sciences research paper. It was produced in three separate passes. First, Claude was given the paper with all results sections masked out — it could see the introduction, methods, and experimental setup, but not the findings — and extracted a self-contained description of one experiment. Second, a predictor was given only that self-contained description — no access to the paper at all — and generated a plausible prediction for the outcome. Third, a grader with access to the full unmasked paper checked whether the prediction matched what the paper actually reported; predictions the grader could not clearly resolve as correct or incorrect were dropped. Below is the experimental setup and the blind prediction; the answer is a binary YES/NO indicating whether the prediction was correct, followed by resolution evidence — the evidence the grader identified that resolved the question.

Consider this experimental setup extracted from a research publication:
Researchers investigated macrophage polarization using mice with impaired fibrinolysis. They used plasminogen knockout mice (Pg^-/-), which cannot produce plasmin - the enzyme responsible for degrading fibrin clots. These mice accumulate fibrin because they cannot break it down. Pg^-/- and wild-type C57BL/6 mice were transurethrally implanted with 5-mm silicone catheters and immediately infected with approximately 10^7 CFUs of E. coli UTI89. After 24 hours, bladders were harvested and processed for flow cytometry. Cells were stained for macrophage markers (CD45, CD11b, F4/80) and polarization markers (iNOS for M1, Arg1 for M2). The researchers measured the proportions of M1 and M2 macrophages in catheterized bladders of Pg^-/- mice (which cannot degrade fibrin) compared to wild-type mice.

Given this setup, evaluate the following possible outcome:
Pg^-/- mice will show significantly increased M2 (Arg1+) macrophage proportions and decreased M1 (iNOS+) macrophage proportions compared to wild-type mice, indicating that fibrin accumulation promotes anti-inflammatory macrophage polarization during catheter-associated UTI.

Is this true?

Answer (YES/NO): NO